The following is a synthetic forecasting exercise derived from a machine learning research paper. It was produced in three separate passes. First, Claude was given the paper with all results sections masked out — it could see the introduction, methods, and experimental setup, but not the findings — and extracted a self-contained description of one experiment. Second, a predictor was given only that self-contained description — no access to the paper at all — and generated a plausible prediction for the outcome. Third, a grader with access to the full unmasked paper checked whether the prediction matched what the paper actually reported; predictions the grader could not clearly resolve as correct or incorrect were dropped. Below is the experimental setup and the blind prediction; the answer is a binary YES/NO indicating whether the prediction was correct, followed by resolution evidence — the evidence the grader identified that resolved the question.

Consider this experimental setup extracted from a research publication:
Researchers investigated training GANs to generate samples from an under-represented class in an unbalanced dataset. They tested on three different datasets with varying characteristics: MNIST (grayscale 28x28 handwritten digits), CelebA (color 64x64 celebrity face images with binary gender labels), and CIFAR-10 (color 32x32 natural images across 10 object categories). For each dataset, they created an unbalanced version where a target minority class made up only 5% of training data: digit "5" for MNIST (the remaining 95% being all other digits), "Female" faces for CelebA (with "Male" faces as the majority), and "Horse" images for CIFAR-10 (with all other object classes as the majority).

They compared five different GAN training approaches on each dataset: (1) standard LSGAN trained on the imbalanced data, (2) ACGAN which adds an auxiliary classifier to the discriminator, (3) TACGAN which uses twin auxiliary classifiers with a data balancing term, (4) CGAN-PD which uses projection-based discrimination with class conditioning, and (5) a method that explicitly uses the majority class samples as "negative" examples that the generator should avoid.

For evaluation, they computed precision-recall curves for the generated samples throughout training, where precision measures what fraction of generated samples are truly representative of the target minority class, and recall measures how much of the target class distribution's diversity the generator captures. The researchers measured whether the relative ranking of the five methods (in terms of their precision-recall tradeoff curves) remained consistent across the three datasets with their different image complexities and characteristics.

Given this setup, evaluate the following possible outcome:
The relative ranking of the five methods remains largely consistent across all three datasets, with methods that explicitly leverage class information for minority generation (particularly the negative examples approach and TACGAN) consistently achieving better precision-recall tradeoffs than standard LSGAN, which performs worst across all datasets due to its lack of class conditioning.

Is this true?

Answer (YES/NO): NO